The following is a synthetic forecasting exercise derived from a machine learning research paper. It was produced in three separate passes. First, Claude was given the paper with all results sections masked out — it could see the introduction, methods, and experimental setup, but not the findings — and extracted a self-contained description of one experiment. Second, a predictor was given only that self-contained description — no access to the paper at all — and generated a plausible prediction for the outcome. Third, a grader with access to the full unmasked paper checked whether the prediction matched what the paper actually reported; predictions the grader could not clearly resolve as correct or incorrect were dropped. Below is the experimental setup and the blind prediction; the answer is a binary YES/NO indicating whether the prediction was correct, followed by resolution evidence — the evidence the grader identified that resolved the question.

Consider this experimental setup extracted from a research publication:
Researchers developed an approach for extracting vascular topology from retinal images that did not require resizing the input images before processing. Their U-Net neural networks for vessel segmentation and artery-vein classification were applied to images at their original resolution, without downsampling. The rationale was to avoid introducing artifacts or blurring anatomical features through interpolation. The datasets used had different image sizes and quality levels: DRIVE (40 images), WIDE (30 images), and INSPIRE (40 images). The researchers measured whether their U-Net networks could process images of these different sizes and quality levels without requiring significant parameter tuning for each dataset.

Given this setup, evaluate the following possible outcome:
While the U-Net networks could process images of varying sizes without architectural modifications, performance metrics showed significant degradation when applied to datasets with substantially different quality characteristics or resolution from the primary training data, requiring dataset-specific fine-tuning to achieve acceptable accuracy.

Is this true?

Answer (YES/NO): NO